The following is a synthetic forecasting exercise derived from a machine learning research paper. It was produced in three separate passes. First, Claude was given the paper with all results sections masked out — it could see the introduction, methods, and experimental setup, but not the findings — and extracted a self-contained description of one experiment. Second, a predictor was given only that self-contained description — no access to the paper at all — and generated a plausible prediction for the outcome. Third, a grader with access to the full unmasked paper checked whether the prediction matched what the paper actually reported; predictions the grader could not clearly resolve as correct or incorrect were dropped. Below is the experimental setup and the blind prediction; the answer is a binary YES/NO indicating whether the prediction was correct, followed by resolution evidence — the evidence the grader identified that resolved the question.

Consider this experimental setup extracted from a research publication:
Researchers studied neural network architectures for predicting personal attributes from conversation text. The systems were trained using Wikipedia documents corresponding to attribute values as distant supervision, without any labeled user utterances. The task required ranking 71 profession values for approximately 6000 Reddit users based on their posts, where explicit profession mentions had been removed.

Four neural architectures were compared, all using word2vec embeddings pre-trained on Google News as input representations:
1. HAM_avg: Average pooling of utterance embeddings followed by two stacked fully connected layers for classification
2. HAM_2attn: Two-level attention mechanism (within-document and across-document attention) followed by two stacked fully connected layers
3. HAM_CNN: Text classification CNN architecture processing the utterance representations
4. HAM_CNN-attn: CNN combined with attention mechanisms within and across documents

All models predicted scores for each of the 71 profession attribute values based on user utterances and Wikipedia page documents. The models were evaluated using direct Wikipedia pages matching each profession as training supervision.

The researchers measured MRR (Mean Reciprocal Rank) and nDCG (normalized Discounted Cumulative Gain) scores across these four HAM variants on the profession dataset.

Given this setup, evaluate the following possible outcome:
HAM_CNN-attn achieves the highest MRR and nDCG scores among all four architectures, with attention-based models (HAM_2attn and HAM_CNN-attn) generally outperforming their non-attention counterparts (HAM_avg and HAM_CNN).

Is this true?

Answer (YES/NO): NO